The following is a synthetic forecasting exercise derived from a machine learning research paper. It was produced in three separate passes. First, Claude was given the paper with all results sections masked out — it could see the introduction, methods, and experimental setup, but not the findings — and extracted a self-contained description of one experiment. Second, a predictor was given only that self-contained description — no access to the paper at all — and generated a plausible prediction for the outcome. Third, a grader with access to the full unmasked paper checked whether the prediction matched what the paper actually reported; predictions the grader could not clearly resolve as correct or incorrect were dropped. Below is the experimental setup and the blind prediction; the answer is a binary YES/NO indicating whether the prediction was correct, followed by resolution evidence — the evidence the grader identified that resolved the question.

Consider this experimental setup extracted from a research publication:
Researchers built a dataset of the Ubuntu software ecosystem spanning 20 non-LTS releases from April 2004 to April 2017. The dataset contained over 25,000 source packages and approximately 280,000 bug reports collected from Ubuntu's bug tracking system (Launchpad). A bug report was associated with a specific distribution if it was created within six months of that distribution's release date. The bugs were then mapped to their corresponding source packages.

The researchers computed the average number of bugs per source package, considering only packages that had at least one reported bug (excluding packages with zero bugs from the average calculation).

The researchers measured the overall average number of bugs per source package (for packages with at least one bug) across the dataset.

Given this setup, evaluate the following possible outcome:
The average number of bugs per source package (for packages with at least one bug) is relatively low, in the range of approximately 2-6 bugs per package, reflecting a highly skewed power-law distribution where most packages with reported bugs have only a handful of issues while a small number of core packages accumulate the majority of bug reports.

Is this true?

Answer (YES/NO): YES